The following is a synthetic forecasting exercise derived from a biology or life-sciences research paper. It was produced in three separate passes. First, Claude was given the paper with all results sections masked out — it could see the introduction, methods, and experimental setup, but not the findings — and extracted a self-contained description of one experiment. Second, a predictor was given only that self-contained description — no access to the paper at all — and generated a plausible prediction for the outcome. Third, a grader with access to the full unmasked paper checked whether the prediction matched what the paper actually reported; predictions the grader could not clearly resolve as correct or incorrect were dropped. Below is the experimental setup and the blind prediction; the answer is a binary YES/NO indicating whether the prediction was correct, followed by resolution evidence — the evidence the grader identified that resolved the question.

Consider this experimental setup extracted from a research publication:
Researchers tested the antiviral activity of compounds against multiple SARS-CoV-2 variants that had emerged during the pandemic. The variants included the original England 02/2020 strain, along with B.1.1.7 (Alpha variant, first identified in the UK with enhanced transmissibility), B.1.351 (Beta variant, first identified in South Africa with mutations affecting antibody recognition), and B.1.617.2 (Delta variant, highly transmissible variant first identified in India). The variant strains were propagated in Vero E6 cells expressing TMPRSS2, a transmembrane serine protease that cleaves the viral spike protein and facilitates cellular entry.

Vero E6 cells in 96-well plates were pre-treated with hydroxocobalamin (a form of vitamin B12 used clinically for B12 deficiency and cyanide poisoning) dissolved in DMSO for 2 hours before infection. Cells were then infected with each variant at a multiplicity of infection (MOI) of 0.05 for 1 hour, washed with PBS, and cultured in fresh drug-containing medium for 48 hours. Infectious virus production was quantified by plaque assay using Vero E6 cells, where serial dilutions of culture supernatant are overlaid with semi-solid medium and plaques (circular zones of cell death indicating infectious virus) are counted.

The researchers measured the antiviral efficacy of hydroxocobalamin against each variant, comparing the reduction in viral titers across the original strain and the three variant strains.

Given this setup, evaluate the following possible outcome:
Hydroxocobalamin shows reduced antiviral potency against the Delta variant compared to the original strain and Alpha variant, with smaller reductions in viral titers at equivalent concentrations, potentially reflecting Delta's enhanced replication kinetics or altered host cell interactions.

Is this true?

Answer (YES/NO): NO